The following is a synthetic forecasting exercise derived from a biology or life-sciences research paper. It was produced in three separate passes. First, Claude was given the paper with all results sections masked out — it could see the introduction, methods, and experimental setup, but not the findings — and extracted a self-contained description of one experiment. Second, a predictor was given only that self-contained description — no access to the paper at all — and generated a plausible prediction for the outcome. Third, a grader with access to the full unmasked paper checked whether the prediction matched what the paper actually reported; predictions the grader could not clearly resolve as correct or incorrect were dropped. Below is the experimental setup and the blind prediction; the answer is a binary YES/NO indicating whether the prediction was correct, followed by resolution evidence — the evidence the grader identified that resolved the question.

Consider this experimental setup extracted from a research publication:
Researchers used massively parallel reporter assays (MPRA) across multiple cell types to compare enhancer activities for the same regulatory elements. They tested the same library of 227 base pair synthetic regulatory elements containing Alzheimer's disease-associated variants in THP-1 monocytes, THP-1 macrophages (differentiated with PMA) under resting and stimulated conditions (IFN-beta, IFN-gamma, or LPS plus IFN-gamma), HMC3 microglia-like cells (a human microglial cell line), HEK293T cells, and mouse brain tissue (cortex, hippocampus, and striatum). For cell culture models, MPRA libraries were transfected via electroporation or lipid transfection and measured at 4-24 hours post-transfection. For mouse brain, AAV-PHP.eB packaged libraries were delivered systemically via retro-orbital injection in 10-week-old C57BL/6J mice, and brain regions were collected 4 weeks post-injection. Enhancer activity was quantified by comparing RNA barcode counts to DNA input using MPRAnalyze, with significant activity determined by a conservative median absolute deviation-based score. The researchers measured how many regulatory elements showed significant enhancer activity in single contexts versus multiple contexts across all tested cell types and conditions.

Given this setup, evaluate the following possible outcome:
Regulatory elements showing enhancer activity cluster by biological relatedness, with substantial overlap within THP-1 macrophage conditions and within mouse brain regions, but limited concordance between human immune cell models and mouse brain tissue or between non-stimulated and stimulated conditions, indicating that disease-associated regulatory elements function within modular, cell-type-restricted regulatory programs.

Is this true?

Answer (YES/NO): NO